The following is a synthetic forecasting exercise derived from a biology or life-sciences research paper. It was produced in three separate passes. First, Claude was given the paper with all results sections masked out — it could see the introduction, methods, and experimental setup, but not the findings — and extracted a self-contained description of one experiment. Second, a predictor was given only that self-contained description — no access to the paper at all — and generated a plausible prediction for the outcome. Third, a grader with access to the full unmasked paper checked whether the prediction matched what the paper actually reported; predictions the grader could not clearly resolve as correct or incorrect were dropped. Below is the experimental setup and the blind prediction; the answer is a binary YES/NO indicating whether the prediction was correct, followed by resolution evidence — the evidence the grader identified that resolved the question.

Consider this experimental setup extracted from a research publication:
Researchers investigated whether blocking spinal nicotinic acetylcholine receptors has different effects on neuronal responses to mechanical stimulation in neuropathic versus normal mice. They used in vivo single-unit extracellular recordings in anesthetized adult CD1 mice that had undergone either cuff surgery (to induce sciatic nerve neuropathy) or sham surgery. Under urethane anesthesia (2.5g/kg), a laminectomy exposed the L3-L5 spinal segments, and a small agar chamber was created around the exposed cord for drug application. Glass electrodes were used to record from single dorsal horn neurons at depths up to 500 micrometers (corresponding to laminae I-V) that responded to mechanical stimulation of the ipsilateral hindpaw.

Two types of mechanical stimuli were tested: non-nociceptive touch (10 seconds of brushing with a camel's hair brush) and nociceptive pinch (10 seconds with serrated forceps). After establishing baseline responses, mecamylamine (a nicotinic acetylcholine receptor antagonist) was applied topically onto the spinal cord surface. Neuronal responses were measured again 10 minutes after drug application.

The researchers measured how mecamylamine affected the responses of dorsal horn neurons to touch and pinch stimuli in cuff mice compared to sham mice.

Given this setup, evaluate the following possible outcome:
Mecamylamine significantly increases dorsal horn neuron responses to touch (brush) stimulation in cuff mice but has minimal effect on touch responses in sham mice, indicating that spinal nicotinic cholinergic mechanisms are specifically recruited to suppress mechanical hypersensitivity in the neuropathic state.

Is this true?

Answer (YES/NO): NO